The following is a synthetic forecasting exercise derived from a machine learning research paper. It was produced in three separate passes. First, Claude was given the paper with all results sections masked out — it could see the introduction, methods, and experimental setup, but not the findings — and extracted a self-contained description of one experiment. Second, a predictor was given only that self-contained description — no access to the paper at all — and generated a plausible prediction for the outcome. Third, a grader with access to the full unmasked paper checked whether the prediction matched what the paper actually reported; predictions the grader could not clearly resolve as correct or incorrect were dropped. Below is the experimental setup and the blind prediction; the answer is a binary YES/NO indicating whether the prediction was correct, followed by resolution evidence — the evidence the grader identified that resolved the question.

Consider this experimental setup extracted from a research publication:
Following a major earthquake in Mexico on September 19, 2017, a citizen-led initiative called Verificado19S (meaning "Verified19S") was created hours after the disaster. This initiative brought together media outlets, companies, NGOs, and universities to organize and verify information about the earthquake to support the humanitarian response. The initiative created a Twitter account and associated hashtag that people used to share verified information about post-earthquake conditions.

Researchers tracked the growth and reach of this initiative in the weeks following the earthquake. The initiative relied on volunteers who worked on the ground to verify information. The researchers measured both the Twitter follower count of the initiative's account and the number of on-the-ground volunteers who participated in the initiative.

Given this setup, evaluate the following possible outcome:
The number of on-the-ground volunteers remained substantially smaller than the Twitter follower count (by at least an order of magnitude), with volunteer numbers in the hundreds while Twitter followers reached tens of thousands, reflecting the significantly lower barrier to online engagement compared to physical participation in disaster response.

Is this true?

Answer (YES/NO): YES